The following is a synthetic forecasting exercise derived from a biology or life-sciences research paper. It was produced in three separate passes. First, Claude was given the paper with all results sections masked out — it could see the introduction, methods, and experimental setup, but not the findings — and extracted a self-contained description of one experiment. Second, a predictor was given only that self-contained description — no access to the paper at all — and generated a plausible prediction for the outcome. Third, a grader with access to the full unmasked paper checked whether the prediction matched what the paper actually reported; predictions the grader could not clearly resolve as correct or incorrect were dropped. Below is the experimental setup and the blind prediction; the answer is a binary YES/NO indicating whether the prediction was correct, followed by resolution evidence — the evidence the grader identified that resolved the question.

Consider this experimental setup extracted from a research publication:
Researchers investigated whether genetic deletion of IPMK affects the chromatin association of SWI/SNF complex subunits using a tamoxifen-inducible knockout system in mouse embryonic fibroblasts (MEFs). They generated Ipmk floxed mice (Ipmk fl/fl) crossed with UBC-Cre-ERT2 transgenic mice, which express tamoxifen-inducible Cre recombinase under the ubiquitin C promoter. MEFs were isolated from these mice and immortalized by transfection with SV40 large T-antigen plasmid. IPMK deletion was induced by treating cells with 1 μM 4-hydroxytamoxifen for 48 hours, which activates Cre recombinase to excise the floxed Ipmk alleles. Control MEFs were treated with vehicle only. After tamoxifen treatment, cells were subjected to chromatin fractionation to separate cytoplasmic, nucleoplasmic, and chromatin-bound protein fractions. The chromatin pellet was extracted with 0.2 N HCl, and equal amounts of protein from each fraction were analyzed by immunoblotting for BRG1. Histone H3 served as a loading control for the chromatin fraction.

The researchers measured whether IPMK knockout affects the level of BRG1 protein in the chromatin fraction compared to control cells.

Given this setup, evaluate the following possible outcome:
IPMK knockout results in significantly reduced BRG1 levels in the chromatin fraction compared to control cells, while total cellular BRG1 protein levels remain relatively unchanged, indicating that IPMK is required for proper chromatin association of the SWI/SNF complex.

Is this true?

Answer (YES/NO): NO